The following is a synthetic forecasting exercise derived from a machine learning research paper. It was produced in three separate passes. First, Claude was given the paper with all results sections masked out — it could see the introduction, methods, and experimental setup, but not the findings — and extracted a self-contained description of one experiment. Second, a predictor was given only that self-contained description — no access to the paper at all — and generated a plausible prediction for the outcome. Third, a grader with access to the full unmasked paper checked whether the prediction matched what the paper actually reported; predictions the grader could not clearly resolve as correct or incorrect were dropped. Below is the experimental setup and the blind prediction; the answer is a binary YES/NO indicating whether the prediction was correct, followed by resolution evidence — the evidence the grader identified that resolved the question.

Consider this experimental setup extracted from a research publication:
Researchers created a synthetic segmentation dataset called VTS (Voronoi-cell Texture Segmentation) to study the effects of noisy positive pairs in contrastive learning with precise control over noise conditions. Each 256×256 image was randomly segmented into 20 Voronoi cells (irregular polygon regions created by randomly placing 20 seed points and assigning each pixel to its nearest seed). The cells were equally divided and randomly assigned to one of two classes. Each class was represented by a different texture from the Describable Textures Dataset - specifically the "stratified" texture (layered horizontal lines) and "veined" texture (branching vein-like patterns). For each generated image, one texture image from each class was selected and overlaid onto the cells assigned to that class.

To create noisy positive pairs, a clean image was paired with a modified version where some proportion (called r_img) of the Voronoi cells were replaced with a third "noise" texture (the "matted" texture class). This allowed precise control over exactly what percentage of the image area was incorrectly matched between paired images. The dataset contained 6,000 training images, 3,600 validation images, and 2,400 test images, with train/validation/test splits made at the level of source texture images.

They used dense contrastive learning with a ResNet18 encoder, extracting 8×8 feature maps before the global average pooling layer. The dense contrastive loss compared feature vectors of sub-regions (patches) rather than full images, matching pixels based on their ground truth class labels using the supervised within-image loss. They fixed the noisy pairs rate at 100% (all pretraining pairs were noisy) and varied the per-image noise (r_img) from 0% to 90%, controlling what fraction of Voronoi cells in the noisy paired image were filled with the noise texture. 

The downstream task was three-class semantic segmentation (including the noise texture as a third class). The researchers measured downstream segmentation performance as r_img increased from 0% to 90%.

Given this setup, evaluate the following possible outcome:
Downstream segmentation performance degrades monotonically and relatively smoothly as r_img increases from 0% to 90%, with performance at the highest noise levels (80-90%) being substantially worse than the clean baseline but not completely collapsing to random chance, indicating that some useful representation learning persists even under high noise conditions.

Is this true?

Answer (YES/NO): NO